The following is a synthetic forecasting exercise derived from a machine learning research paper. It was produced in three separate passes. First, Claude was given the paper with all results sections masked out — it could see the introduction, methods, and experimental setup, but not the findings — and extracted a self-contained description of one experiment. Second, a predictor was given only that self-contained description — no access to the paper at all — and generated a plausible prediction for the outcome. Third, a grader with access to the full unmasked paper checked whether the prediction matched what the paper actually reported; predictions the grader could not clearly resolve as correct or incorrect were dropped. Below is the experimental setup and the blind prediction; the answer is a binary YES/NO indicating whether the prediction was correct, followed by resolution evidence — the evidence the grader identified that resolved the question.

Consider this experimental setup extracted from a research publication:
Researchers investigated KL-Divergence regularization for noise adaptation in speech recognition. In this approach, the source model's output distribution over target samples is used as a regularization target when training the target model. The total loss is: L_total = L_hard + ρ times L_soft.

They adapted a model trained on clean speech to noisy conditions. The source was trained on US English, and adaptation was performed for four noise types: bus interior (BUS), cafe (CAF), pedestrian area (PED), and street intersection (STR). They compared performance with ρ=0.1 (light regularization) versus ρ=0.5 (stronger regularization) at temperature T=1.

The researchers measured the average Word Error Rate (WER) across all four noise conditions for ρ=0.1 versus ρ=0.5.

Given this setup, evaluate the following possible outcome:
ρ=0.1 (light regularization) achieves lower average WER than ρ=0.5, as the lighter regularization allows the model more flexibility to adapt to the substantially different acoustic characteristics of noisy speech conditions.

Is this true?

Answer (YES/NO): YES